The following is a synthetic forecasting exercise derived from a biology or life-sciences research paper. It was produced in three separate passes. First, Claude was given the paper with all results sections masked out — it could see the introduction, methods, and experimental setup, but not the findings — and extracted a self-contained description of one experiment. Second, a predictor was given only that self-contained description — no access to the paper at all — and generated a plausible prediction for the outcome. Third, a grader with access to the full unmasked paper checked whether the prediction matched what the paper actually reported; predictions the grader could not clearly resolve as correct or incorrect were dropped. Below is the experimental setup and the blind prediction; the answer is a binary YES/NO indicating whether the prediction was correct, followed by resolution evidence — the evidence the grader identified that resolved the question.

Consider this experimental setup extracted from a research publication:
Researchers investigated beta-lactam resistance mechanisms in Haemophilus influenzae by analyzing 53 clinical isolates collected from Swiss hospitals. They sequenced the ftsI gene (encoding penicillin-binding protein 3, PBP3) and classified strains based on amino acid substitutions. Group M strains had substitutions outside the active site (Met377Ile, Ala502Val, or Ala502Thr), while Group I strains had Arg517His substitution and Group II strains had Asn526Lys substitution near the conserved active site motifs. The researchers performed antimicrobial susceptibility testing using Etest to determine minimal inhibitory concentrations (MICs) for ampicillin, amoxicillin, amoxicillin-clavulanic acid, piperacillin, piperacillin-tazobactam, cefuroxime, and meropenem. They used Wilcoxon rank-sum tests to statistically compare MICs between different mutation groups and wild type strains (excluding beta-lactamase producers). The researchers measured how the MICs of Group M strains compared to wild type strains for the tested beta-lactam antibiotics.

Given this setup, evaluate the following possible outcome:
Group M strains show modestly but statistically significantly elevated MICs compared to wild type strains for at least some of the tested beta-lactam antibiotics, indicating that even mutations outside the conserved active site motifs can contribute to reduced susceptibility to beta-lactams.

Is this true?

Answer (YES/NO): NO